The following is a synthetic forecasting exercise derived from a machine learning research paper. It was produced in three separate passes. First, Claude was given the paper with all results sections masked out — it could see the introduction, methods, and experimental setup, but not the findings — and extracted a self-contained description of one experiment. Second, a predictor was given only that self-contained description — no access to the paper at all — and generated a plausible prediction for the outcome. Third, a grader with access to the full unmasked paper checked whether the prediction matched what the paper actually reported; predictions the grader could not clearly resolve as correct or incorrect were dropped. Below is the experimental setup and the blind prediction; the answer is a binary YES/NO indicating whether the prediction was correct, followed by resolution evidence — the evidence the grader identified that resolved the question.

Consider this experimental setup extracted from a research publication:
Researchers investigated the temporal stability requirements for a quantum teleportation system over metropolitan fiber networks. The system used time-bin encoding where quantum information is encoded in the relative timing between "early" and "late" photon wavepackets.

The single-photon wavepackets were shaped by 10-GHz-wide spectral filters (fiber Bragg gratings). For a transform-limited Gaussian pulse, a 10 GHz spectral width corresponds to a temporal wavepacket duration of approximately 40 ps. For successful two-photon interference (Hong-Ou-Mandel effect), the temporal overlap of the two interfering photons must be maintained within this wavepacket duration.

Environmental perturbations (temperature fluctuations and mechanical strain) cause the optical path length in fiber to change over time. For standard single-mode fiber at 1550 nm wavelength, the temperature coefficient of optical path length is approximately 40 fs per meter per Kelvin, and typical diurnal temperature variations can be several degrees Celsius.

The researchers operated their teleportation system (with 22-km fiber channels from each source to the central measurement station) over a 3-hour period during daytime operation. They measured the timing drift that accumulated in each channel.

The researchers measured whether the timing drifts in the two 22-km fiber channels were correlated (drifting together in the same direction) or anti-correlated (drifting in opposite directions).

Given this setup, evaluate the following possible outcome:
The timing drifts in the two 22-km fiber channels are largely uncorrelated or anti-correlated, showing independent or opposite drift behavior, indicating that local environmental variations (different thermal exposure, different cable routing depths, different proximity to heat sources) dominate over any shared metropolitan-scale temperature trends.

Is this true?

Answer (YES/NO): YES